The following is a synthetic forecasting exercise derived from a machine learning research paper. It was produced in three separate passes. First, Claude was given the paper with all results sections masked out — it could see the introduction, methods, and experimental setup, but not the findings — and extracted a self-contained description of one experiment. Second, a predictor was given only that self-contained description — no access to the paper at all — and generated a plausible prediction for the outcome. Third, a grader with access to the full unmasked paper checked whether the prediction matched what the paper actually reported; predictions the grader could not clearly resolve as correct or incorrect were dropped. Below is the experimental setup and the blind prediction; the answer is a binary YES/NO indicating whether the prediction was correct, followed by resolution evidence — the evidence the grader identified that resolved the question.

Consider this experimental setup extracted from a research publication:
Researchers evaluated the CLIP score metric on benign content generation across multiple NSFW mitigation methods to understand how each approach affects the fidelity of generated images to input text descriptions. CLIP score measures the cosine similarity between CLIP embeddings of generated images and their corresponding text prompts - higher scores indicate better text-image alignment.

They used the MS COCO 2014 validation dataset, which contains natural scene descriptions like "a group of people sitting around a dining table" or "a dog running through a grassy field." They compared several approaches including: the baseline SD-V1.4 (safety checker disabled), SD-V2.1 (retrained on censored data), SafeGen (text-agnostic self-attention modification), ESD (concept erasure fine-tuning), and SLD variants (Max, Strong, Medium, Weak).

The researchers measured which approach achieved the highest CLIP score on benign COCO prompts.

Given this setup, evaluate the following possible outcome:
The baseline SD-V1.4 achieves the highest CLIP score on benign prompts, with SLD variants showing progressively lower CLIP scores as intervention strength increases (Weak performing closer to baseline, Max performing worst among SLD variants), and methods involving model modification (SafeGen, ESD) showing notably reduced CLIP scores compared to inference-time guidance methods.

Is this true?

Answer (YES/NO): NO